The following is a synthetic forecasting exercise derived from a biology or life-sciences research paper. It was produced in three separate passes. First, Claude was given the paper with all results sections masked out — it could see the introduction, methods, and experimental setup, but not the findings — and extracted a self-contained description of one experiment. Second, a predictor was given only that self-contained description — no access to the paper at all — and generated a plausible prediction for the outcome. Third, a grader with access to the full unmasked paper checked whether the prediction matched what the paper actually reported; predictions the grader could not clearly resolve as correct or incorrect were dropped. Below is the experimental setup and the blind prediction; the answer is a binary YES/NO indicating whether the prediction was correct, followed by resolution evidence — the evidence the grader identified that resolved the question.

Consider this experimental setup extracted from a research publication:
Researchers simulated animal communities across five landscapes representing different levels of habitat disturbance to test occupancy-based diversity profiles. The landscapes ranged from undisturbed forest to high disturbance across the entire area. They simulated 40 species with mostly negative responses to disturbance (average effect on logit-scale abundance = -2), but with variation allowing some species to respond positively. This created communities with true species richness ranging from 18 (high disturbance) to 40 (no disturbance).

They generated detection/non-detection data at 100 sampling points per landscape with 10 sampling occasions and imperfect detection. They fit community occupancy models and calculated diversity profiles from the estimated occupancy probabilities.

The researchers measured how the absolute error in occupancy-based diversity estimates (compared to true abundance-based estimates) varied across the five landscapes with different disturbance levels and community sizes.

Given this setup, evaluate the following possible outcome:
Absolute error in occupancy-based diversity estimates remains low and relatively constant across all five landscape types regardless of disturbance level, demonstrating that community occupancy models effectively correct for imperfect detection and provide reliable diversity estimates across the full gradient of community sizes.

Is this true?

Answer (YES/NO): NO